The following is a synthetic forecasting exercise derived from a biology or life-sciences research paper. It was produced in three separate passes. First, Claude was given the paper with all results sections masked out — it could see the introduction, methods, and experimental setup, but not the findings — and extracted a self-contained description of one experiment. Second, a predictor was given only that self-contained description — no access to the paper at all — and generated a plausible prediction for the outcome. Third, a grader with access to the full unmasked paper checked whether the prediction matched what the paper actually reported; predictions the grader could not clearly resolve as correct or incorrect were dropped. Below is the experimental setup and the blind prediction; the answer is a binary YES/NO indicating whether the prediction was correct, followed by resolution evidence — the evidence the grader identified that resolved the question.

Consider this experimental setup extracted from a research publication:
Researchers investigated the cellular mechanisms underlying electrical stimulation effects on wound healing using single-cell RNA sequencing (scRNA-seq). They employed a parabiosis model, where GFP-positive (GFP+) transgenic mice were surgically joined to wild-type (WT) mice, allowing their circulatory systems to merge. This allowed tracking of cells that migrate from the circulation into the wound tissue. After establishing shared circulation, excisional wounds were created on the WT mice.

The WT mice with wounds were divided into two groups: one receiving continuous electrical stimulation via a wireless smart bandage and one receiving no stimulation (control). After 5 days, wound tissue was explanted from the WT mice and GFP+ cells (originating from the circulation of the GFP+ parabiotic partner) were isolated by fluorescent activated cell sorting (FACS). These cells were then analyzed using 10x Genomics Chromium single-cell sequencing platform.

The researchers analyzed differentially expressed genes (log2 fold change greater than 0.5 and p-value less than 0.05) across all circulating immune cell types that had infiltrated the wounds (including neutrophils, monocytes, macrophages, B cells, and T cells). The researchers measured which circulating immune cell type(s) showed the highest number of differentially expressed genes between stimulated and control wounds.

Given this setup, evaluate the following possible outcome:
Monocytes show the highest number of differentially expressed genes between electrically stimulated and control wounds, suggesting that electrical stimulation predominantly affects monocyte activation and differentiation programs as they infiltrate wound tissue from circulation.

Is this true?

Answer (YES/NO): NO